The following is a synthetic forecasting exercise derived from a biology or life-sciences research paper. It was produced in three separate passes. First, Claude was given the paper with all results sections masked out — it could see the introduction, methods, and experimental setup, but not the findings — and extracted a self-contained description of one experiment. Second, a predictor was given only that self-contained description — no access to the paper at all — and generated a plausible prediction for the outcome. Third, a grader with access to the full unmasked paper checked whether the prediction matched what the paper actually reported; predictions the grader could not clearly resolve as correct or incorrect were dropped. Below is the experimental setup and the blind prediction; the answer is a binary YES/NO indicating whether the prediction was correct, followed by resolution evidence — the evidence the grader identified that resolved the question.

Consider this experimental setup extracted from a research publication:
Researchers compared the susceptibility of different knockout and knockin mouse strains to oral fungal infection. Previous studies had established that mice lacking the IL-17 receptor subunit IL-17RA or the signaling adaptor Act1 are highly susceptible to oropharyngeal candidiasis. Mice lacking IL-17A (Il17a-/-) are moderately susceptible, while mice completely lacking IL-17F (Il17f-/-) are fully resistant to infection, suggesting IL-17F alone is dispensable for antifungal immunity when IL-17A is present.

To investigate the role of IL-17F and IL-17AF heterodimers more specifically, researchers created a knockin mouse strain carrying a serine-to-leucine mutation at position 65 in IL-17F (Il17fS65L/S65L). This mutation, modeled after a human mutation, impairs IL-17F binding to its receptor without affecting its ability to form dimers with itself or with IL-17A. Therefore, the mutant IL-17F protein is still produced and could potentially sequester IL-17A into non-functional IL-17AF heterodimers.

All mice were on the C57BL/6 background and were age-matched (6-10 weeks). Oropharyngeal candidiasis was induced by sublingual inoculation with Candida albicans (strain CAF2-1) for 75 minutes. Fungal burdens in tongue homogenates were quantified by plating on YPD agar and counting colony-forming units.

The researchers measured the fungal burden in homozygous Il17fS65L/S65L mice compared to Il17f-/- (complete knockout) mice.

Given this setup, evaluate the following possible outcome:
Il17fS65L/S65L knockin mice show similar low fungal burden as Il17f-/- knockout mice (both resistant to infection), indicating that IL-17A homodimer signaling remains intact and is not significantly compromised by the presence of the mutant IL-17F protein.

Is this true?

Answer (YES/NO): NO